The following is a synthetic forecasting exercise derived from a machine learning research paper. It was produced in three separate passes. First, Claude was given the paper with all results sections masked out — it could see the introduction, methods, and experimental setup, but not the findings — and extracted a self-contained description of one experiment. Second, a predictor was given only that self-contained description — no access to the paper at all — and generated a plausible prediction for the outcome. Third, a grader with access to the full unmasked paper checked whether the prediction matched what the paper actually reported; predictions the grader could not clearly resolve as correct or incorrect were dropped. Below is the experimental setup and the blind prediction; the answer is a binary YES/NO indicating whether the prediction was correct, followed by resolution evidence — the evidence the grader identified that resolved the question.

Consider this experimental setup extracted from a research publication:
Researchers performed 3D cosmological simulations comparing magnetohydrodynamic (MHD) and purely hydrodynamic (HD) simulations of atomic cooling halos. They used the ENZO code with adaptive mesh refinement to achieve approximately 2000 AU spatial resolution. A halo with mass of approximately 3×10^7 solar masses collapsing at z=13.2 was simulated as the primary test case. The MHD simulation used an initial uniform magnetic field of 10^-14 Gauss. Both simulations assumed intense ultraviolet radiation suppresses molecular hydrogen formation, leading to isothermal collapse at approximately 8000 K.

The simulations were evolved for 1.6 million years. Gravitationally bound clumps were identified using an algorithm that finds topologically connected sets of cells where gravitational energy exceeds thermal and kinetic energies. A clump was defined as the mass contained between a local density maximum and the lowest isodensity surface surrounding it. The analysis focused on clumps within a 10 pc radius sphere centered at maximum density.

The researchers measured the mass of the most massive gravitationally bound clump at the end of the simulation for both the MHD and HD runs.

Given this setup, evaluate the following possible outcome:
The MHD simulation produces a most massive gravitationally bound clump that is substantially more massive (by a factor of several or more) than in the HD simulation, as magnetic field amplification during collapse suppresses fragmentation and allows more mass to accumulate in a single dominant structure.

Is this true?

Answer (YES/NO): NO